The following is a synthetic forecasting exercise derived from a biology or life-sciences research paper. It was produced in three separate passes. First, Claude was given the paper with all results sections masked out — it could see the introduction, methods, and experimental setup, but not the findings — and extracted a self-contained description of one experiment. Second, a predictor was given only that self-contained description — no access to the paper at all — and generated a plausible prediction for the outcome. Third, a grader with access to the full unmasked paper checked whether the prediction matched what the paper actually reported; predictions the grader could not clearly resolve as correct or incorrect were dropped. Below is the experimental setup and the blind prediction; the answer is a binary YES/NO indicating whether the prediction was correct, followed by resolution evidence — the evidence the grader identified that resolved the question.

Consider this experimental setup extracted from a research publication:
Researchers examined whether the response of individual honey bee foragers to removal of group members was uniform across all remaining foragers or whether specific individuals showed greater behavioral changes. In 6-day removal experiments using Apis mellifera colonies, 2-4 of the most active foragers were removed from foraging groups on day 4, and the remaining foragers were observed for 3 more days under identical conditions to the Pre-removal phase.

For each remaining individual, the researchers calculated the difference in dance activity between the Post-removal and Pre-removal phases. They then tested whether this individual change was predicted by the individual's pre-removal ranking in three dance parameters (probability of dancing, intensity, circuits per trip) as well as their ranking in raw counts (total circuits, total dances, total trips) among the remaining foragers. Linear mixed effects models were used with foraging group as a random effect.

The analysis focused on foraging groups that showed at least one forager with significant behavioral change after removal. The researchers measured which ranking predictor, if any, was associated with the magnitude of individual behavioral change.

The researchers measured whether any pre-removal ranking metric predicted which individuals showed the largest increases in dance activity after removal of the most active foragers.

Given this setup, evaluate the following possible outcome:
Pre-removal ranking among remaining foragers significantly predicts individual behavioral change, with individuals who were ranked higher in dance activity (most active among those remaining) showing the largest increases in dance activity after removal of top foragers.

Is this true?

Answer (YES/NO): YES